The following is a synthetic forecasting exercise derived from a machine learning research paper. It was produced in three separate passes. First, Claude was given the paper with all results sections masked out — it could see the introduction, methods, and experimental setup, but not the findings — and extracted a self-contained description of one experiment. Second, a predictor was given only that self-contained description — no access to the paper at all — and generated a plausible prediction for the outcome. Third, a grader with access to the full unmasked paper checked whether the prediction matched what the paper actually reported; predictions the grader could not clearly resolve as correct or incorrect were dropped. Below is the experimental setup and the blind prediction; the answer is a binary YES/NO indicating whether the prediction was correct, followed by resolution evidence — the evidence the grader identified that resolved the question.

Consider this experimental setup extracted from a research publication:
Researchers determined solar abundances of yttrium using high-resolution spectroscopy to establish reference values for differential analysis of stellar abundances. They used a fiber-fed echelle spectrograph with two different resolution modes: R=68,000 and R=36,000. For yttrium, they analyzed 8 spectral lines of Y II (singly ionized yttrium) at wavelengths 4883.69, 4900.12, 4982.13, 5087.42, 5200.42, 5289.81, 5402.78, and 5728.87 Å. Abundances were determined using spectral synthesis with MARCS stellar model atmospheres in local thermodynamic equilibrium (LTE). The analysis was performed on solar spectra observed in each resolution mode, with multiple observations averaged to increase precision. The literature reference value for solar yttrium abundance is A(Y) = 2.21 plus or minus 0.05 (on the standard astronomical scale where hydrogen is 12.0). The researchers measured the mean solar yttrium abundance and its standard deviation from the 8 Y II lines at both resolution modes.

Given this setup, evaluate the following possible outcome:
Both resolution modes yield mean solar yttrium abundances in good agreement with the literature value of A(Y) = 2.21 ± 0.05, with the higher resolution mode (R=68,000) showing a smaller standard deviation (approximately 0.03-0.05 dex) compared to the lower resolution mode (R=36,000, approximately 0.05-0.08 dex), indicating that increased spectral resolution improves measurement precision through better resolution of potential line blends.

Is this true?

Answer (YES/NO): NO